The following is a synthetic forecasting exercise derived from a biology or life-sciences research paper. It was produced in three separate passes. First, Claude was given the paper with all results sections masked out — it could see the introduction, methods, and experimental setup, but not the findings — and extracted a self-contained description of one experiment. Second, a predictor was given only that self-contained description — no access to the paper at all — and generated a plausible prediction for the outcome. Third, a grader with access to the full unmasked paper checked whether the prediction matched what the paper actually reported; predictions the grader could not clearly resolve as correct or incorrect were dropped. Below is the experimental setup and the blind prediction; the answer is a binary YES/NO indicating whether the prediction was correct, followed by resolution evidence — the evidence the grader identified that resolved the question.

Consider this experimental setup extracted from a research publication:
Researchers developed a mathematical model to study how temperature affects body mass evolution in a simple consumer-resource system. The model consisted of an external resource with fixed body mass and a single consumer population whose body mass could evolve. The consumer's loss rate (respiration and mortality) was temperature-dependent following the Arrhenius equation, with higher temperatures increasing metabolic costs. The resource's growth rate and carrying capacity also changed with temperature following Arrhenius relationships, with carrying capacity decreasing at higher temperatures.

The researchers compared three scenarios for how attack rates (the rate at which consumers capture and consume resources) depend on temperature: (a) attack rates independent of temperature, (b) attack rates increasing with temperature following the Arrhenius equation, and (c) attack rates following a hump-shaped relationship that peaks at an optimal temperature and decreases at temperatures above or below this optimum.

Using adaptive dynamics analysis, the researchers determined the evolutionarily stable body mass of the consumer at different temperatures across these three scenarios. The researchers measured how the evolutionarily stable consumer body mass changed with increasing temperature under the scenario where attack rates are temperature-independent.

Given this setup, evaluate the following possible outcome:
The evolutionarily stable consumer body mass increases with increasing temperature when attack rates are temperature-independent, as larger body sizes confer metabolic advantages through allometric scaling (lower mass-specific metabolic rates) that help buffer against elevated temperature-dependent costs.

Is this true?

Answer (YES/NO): NO